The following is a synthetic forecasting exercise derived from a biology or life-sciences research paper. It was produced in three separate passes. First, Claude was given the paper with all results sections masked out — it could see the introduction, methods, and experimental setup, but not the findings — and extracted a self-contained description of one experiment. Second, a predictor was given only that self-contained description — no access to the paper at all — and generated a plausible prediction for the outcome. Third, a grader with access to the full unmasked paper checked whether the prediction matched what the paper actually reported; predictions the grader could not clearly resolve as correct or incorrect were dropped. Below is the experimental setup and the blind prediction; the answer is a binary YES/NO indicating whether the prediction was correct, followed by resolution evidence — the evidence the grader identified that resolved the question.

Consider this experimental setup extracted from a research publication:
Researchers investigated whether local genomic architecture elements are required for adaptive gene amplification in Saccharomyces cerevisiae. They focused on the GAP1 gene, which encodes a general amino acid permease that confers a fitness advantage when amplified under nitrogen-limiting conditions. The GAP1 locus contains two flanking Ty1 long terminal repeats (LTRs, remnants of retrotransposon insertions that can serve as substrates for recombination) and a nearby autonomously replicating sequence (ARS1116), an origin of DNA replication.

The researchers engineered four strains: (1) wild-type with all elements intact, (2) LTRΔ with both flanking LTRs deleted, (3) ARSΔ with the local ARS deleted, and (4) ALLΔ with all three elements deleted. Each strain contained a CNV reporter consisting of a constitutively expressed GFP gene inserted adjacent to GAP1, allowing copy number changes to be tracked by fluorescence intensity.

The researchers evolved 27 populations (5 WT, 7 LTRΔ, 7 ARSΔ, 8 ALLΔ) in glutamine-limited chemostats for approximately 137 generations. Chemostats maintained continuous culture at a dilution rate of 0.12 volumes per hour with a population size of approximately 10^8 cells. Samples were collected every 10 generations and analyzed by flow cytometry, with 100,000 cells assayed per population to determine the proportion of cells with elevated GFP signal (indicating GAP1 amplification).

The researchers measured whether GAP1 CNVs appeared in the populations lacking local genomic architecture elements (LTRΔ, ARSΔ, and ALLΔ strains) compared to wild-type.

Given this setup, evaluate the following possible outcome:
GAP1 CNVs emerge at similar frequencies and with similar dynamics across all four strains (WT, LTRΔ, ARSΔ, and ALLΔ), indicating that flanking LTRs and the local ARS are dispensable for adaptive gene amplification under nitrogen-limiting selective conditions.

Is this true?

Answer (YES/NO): NO